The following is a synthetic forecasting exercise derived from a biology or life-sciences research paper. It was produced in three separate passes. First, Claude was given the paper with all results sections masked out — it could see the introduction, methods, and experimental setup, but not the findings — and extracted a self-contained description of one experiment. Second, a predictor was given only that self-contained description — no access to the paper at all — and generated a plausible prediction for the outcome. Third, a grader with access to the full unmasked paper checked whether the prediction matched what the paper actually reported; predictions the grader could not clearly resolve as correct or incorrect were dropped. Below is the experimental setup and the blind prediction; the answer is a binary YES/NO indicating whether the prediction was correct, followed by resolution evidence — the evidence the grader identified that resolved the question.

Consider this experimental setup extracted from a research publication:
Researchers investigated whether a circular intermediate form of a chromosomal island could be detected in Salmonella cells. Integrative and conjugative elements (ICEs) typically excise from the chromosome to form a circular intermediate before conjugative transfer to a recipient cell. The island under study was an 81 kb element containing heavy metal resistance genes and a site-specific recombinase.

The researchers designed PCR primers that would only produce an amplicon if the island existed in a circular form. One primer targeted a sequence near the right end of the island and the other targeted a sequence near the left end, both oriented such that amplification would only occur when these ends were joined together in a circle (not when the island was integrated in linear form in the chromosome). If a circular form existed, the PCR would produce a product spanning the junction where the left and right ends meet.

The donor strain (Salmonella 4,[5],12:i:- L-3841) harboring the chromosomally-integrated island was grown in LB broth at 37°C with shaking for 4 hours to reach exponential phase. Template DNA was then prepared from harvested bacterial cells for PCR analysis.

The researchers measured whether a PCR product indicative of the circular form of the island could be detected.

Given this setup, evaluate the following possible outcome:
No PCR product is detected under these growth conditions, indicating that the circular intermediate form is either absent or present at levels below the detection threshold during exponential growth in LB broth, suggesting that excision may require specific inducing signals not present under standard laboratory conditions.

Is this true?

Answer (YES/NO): NO